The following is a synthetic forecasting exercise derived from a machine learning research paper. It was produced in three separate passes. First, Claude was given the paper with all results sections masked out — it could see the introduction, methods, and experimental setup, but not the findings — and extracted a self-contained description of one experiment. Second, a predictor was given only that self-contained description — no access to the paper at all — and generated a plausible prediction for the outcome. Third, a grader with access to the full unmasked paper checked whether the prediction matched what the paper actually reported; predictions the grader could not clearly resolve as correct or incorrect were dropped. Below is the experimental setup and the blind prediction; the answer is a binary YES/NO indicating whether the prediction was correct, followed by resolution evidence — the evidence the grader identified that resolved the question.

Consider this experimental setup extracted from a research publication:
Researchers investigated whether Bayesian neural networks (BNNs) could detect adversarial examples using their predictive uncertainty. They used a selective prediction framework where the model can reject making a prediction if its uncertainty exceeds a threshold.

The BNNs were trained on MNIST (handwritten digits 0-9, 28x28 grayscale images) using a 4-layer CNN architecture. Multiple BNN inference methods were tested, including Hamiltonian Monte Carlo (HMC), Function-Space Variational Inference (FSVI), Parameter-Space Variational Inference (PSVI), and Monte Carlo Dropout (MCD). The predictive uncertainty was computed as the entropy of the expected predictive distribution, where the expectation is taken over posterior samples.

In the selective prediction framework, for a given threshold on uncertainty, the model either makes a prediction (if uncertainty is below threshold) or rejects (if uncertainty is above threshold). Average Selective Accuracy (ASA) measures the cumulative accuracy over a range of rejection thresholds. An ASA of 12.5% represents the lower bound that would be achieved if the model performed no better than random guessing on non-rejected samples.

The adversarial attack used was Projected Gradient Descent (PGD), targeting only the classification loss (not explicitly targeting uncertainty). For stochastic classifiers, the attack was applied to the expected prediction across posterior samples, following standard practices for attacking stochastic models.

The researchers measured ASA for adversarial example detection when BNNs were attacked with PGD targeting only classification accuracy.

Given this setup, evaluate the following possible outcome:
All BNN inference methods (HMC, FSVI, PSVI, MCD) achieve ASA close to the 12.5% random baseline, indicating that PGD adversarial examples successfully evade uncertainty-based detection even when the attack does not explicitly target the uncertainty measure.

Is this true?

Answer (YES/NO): YES